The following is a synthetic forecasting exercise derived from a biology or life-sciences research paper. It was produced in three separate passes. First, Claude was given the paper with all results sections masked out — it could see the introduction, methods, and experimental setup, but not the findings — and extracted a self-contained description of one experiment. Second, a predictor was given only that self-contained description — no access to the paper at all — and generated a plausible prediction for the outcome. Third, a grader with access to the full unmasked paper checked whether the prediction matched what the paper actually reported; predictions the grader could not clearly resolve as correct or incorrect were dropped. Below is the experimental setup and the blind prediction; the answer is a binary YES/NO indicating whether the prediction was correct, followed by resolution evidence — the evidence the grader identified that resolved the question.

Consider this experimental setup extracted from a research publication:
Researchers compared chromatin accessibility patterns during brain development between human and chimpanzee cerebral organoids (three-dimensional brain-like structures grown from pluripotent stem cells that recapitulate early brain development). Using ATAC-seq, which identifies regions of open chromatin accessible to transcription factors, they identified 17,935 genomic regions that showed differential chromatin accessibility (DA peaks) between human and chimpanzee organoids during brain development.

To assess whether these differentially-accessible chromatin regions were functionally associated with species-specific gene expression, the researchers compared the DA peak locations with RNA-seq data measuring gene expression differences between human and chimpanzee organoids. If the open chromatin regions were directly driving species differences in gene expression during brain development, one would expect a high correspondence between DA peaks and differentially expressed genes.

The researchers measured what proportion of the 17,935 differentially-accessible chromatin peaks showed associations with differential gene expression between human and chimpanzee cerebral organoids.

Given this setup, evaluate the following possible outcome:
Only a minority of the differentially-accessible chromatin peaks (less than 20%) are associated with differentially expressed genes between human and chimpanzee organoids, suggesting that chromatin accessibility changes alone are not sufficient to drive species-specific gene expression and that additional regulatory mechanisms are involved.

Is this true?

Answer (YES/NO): YES